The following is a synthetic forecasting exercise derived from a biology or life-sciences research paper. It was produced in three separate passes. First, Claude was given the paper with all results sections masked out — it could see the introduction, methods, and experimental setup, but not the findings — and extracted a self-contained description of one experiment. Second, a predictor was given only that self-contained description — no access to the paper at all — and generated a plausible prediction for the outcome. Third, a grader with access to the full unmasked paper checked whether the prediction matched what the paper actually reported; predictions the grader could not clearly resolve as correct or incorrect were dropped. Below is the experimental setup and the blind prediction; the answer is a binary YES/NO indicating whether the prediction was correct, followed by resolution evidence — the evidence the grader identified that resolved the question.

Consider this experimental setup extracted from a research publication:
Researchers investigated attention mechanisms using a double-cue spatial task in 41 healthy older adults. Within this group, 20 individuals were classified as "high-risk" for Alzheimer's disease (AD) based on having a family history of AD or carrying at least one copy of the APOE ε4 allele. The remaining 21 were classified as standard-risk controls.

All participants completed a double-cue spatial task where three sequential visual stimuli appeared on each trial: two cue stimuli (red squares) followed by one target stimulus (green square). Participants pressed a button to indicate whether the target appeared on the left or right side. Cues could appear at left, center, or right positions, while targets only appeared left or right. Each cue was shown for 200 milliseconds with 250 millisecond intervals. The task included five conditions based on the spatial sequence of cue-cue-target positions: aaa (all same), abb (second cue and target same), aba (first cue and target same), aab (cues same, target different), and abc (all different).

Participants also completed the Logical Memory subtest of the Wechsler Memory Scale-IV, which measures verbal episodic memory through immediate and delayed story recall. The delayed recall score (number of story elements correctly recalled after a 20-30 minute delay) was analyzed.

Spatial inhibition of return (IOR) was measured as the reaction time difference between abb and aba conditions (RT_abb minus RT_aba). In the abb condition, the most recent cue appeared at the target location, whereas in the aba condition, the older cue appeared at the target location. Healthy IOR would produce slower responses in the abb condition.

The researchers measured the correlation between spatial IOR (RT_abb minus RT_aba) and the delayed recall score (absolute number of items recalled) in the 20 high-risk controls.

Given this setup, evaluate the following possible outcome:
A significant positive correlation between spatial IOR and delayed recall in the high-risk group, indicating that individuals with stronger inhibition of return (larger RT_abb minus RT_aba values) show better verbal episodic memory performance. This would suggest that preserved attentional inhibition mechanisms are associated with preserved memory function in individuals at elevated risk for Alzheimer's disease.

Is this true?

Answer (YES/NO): NO